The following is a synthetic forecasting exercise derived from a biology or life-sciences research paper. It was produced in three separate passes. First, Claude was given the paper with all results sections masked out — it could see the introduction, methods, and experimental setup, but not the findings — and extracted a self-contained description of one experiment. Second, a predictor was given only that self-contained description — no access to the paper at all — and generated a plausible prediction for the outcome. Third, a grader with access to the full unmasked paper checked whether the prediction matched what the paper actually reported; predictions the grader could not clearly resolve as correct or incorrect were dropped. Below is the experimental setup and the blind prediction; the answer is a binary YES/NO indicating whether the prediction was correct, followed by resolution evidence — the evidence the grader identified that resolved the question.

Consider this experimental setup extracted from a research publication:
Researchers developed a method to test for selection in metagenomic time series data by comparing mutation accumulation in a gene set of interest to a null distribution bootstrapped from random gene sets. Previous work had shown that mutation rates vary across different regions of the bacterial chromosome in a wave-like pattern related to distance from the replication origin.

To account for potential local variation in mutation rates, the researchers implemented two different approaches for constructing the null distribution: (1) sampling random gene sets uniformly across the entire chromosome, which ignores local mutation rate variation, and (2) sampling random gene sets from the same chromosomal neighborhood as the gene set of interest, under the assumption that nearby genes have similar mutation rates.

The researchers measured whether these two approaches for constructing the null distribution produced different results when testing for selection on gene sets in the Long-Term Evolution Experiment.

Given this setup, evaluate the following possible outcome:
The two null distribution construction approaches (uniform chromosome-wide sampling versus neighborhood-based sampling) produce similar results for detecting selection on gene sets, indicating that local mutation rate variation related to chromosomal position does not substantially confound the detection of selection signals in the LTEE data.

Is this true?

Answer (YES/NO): YES